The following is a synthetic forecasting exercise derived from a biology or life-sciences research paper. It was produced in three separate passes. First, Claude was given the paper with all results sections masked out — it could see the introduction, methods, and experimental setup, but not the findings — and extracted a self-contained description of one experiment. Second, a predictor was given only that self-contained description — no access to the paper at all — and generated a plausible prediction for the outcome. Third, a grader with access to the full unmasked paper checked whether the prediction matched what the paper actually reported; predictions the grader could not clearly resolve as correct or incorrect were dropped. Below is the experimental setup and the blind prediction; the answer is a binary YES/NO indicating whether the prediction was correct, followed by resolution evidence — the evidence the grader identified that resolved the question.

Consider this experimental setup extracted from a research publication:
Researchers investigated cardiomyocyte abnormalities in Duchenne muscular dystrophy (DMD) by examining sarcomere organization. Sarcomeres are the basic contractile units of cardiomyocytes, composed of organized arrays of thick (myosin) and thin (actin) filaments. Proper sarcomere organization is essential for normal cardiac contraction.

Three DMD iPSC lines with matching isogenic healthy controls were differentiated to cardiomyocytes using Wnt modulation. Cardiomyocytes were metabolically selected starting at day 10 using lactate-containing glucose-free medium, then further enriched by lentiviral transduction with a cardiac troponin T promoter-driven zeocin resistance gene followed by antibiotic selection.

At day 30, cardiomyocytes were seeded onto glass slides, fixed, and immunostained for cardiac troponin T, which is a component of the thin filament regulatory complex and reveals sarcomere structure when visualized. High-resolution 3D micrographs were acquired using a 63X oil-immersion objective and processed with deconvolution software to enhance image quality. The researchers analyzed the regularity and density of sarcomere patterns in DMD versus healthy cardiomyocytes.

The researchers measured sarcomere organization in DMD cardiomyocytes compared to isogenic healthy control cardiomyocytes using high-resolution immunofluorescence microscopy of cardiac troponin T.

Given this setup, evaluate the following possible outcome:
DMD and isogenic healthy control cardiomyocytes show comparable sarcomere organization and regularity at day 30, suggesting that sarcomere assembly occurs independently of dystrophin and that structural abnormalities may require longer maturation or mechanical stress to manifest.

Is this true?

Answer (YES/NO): NO